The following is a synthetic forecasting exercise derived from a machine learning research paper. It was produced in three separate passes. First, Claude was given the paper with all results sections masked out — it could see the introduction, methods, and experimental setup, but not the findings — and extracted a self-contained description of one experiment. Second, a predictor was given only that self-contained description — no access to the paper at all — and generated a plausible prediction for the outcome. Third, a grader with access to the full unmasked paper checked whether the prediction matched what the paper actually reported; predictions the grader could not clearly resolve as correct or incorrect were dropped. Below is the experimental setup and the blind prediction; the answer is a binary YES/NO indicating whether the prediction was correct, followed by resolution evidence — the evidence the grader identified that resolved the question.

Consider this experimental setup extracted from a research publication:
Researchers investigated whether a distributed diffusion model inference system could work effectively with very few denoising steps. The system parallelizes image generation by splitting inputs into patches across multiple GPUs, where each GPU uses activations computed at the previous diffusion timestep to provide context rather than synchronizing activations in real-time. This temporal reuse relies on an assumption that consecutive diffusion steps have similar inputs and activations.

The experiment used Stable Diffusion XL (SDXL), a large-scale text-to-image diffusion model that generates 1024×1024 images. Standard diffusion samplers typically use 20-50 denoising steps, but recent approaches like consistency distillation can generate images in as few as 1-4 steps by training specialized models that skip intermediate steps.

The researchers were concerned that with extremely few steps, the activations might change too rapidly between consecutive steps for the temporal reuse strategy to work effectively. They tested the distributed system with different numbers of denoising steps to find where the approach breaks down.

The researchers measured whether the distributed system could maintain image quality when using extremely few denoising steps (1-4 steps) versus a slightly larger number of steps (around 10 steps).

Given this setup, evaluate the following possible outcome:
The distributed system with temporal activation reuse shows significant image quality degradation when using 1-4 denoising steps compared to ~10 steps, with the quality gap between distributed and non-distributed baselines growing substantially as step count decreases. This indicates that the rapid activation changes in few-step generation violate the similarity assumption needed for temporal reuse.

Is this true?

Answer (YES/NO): YES